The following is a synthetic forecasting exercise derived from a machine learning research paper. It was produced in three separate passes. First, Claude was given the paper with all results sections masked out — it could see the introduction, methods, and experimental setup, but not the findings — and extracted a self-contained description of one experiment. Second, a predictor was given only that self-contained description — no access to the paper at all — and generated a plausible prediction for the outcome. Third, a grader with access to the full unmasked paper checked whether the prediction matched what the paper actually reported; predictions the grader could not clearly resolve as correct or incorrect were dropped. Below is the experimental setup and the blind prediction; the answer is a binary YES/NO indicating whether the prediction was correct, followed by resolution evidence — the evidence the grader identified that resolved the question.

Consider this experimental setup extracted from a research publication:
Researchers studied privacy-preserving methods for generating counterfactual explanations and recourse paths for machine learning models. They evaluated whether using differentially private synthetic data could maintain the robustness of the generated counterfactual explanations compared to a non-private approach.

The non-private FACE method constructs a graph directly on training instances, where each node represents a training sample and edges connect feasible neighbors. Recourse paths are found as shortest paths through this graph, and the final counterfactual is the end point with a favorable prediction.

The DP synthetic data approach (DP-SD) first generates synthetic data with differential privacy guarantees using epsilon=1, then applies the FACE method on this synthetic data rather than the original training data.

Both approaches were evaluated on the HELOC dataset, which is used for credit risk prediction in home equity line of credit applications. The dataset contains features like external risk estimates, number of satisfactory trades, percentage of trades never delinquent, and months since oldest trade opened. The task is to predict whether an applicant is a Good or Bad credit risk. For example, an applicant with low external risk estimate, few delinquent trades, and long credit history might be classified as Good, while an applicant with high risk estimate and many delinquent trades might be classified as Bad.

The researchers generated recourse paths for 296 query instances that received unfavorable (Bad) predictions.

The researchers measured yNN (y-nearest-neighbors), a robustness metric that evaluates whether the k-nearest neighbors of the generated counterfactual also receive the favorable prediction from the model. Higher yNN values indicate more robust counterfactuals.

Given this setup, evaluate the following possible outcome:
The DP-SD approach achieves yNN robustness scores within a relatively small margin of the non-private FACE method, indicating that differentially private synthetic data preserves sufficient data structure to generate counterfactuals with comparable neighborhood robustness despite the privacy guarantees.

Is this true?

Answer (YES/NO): YES